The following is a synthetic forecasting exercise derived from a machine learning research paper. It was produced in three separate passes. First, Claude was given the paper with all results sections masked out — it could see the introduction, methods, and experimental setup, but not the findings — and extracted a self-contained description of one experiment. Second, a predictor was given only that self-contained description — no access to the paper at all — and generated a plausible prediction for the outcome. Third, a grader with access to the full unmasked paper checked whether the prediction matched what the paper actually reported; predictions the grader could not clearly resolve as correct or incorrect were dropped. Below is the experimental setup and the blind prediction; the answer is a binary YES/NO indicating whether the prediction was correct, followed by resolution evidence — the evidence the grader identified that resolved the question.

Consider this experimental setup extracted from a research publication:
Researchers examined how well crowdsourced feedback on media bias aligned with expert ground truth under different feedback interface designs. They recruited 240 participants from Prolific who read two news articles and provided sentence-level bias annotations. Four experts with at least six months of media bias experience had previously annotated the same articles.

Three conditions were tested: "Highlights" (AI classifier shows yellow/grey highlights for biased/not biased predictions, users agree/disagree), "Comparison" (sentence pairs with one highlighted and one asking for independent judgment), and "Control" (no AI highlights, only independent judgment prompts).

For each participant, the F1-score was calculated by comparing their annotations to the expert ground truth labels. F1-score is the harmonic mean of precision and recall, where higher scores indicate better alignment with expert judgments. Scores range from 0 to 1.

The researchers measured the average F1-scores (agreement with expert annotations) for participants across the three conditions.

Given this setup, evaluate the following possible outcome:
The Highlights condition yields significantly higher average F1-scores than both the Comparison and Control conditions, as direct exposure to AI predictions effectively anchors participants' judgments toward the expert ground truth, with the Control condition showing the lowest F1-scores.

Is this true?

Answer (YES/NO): NO